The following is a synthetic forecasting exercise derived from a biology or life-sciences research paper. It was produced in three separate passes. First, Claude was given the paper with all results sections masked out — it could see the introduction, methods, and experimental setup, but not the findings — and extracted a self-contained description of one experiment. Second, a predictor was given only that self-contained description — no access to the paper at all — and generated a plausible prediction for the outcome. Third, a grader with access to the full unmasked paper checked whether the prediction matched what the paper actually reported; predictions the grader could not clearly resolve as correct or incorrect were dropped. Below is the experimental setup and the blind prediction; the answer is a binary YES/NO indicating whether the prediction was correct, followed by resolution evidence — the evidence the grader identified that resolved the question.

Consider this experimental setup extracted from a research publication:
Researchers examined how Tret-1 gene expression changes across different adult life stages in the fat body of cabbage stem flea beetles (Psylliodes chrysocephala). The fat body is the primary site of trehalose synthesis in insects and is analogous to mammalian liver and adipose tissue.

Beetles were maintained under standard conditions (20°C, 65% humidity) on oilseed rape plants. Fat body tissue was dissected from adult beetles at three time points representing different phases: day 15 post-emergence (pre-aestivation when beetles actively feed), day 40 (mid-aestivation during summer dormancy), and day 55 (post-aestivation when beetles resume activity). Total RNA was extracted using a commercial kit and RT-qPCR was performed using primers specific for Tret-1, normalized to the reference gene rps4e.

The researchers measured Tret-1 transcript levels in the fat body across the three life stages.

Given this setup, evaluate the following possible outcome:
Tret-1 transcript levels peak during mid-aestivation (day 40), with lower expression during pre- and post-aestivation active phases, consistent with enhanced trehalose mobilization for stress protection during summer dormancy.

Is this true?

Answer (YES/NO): NO